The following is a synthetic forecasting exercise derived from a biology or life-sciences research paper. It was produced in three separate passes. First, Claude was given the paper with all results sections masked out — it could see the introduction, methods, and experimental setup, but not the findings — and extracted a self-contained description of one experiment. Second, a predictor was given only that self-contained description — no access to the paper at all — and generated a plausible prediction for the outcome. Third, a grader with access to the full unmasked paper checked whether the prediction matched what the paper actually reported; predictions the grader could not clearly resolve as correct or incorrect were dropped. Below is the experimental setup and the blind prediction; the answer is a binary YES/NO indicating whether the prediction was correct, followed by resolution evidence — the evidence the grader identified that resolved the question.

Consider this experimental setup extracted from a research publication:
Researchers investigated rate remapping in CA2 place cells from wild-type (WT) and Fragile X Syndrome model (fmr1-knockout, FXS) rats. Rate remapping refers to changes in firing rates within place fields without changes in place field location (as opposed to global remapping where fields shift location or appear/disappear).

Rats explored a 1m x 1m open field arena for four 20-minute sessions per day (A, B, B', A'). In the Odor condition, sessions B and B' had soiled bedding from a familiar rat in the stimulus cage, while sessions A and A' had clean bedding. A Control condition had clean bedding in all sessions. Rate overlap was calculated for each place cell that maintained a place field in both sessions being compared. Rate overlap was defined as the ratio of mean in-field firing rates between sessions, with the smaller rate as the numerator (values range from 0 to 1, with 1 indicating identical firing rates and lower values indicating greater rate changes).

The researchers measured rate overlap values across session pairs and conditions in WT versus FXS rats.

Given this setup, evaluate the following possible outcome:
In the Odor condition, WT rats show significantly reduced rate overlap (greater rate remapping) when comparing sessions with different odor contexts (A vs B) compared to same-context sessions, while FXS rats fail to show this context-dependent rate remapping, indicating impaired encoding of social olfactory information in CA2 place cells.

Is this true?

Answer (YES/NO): NO